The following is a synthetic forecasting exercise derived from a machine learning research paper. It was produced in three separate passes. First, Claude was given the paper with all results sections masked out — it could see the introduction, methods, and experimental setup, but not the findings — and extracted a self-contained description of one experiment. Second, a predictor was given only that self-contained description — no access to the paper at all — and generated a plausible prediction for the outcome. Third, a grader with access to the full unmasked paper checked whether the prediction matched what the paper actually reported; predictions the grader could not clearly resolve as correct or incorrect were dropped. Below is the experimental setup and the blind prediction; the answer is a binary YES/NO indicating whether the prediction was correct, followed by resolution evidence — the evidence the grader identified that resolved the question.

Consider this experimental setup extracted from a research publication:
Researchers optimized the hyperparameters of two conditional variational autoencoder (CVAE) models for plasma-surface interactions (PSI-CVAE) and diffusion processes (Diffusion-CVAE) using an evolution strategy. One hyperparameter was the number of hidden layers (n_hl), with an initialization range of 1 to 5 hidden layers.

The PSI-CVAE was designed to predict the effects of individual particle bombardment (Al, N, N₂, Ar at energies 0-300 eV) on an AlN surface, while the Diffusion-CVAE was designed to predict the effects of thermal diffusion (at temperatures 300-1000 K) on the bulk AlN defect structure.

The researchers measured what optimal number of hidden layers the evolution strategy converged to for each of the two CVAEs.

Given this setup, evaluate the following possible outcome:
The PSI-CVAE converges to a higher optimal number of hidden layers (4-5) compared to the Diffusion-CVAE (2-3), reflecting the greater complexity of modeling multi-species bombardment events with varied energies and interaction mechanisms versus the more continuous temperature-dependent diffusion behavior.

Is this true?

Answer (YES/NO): NO